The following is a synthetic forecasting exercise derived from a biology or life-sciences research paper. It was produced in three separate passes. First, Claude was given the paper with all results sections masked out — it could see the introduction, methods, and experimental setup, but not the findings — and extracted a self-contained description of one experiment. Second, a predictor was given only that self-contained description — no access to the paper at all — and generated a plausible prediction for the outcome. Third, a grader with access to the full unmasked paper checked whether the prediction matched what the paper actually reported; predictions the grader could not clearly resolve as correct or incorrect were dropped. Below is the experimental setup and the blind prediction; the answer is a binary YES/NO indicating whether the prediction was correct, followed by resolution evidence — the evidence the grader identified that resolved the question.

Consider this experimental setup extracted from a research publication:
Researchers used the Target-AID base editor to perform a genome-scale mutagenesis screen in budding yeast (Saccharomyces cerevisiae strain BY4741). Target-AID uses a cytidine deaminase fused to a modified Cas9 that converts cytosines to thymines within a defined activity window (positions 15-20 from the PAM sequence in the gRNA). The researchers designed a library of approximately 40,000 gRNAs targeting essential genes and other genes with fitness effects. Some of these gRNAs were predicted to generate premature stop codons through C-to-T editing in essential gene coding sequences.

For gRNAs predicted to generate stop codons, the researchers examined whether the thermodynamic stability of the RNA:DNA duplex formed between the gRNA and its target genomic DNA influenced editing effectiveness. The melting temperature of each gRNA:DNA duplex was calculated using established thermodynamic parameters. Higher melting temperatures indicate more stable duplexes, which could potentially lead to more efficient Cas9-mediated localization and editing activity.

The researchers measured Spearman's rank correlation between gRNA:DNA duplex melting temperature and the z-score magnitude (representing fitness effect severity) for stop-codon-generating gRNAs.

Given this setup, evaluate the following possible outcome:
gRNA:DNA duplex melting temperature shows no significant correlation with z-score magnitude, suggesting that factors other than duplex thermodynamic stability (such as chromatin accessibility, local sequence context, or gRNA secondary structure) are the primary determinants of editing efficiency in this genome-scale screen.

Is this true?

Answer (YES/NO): NO